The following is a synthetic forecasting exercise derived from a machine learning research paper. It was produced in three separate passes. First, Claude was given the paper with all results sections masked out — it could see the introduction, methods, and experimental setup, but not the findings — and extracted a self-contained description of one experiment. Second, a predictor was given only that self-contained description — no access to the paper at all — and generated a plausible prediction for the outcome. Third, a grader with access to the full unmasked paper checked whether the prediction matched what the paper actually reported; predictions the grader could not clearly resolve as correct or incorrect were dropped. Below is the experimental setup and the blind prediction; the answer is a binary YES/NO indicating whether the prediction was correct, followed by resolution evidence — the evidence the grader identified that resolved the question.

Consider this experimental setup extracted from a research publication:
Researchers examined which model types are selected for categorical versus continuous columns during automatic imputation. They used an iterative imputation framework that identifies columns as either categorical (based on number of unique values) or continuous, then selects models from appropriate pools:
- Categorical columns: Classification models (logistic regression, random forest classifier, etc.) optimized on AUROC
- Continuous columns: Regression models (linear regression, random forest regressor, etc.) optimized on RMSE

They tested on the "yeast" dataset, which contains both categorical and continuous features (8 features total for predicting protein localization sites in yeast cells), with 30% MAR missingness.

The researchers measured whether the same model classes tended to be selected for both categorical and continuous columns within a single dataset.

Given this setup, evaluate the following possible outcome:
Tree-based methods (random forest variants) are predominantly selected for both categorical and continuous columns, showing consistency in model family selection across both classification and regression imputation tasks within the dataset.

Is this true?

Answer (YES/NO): NO